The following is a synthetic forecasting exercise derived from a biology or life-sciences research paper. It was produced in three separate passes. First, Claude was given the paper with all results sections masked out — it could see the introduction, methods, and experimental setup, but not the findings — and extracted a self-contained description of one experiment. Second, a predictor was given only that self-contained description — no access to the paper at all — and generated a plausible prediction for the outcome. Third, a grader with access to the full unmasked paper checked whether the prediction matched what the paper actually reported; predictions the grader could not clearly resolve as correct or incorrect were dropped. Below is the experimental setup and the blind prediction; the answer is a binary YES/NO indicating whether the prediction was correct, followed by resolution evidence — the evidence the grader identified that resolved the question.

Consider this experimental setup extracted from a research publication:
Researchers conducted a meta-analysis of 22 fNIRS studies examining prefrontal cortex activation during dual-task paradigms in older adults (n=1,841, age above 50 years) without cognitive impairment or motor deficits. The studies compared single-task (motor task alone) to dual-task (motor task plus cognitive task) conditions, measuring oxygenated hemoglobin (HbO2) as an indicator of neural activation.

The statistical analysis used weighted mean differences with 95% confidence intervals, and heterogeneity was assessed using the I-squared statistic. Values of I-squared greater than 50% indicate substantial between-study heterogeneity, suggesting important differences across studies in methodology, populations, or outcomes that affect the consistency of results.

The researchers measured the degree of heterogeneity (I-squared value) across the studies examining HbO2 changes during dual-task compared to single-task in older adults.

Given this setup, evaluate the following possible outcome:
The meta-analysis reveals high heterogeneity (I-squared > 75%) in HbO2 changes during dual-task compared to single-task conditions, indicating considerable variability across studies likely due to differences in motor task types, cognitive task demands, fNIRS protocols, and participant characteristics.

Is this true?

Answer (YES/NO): YES